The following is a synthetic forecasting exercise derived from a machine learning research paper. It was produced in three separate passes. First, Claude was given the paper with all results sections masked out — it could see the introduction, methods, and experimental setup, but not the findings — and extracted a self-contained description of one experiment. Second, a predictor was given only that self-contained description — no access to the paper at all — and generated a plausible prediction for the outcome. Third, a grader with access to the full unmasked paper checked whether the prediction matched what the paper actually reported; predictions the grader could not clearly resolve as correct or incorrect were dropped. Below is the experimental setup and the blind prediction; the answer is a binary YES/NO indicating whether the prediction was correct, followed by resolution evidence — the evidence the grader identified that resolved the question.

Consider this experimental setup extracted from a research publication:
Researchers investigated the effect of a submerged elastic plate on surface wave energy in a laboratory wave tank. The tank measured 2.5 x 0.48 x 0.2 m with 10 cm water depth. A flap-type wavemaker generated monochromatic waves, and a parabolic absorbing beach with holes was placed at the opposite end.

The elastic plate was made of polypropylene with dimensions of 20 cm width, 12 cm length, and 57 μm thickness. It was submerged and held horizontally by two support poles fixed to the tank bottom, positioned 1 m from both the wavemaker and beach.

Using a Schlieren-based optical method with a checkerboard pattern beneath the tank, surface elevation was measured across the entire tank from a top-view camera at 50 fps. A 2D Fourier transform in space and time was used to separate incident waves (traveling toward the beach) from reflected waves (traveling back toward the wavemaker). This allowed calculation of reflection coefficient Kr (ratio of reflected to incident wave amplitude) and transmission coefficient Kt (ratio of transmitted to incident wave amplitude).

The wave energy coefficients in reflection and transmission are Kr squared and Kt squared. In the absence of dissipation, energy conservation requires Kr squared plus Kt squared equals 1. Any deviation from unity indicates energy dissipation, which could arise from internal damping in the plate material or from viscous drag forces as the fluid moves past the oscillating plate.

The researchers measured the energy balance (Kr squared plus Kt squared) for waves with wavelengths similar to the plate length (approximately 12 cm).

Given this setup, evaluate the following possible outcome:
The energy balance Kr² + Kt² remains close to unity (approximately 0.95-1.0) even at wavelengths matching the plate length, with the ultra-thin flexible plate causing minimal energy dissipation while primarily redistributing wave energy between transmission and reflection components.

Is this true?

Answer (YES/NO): NO